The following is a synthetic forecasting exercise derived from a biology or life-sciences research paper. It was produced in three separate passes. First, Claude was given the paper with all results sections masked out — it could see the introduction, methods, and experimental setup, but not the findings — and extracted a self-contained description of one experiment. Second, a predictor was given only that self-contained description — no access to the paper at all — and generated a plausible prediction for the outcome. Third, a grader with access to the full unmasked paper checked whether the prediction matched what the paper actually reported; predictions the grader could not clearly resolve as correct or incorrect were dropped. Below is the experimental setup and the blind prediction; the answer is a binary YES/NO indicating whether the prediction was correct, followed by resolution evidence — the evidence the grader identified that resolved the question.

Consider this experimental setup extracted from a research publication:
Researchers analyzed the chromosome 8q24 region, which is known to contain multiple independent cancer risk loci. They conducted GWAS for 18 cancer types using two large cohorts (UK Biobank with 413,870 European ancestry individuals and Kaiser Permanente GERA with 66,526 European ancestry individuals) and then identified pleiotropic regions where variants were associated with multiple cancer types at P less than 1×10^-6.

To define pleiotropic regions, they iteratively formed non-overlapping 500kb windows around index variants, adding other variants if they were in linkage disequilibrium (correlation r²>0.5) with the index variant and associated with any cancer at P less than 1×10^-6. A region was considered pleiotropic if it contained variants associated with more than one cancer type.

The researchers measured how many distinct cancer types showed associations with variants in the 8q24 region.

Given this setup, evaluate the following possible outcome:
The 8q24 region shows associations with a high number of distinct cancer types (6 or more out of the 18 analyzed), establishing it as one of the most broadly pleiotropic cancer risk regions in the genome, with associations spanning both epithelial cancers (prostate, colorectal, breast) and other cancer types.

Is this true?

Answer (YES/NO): NO